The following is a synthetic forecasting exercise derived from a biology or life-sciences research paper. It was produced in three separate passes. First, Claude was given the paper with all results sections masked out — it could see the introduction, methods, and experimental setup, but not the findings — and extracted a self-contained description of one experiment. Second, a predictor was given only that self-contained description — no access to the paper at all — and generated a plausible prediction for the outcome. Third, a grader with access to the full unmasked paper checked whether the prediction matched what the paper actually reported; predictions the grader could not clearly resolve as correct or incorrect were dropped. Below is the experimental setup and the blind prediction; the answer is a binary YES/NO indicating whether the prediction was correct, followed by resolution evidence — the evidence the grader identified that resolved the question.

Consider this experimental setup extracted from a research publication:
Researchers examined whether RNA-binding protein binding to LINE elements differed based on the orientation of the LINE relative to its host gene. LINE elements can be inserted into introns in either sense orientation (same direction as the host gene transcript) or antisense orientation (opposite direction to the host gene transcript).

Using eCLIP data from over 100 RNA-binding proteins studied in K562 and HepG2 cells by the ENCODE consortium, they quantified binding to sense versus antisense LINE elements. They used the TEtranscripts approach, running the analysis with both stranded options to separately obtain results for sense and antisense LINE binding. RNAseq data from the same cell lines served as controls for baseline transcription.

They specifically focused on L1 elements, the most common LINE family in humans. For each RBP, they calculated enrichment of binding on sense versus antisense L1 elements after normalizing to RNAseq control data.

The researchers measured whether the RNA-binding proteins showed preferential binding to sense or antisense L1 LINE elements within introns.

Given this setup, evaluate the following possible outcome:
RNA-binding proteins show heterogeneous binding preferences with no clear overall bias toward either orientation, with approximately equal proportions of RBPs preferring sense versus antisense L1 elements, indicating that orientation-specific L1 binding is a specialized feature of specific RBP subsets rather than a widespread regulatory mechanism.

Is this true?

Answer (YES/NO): NO